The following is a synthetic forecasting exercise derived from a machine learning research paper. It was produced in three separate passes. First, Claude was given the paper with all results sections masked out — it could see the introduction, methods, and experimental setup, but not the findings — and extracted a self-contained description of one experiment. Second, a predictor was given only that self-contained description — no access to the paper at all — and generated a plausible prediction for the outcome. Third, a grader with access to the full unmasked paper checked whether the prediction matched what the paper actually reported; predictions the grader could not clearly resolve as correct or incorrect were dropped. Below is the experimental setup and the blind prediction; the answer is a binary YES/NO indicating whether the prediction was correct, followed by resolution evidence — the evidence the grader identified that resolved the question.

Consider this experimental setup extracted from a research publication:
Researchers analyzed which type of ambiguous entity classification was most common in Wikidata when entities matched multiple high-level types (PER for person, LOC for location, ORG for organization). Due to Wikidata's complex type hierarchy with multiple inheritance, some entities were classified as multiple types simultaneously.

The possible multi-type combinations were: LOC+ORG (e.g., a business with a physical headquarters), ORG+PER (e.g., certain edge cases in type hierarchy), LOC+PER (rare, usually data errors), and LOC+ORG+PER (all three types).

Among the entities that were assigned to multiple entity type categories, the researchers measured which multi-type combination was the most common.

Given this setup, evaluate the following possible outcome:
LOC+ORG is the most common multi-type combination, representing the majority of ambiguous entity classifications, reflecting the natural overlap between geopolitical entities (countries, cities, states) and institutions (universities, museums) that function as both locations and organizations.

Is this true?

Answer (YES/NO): YES